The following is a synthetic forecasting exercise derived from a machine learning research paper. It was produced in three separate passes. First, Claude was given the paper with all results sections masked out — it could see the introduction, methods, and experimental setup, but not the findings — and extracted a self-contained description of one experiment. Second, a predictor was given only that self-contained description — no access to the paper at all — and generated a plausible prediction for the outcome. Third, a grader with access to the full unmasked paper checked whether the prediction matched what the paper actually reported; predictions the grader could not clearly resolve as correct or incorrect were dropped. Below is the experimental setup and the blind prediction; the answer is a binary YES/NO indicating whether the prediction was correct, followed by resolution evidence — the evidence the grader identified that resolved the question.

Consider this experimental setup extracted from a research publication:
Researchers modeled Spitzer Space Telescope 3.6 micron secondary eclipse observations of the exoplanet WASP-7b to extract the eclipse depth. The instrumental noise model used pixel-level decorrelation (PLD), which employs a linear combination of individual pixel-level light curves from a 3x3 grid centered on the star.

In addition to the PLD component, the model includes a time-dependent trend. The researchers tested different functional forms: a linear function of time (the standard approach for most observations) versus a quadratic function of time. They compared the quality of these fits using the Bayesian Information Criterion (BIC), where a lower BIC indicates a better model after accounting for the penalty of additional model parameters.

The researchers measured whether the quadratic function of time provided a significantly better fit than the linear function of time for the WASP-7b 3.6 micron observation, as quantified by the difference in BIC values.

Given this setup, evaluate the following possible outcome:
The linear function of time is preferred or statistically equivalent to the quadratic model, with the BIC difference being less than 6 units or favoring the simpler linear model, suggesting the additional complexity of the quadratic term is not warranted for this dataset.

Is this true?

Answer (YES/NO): NO